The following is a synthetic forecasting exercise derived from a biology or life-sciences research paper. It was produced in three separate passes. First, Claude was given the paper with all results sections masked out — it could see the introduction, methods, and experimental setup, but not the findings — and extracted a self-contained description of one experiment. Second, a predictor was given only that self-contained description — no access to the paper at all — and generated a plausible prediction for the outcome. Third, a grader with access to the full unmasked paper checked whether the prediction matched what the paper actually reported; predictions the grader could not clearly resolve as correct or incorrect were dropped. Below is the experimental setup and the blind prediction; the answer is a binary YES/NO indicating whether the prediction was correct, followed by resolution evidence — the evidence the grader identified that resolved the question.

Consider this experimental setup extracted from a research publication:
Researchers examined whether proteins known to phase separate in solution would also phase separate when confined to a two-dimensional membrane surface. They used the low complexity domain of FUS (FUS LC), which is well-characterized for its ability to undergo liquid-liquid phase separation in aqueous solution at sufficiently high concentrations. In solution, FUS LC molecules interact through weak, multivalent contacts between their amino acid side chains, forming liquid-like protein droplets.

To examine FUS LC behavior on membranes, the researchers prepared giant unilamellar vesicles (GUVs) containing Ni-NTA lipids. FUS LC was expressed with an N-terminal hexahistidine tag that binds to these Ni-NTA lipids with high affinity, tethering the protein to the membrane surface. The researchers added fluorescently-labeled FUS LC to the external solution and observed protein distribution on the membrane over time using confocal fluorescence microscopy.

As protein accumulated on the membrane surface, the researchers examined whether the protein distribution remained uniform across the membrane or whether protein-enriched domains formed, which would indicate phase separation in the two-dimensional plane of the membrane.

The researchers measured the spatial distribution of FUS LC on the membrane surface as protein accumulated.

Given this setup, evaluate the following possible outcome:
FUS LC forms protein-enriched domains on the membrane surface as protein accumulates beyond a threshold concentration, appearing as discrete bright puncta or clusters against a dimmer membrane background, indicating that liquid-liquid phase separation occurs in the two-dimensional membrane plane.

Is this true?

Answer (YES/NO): YES